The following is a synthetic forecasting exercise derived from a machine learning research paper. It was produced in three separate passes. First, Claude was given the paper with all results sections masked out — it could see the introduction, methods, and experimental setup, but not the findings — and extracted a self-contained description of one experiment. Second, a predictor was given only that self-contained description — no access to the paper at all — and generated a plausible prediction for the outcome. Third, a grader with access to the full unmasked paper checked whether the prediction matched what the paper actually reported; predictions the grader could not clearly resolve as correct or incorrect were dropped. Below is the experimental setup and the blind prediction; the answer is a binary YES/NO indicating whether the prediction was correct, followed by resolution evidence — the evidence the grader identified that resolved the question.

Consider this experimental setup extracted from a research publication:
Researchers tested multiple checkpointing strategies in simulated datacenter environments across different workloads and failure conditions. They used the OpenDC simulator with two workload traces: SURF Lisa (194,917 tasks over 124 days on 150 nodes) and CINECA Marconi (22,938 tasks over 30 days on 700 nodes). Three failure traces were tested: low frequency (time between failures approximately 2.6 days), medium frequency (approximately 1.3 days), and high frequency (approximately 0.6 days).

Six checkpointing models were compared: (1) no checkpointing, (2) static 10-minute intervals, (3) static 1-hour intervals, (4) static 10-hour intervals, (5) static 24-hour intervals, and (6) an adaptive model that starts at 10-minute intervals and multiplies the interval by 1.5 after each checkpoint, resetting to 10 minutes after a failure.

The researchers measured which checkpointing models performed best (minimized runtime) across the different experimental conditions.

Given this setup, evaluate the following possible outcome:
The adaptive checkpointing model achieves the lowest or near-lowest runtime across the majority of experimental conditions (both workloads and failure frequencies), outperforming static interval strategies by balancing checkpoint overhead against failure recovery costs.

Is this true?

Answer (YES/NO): NO